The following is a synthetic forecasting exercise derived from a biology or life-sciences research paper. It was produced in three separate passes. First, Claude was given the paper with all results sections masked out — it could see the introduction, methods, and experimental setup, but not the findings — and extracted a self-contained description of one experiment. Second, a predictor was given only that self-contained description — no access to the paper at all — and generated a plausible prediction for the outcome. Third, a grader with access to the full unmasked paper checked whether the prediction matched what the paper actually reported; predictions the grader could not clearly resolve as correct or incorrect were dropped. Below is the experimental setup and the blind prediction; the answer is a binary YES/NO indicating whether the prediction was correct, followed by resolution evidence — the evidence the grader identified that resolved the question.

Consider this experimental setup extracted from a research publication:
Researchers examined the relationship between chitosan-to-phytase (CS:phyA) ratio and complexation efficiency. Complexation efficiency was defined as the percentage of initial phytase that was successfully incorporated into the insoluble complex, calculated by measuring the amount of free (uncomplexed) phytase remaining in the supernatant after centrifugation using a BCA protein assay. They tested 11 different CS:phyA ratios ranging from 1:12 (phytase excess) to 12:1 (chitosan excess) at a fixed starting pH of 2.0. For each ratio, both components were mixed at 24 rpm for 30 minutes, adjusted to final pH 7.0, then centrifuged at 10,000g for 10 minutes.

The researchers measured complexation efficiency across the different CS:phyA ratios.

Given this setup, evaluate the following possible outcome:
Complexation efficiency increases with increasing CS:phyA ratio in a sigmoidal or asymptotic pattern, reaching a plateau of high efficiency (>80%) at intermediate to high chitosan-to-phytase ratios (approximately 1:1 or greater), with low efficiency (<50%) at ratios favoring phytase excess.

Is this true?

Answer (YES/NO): NO